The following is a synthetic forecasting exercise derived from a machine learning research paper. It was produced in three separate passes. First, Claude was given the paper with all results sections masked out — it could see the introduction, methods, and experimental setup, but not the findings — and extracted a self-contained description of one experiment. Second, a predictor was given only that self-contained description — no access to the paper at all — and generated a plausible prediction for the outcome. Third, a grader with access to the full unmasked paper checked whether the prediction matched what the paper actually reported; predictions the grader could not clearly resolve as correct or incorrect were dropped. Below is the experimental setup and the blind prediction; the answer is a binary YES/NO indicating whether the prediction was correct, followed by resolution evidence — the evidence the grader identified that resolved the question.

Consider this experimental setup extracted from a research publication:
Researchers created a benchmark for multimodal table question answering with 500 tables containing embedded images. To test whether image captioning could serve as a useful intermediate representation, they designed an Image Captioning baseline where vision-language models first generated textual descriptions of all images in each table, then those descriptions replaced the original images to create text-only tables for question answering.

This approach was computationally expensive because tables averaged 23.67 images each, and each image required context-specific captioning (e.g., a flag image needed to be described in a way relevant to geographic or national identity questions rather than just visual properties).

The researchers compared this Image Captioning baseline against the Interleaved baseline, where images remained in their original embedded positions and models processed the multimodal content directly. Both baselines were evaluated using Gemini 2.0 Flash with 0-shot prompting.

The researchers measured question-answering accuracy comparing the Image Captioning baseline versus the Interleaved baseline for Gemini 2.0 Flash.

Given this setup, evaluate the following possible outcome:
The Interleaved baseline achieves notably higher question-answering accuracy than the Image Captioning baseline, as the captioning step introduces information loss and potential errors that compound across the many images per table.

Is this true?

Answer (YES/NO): NO